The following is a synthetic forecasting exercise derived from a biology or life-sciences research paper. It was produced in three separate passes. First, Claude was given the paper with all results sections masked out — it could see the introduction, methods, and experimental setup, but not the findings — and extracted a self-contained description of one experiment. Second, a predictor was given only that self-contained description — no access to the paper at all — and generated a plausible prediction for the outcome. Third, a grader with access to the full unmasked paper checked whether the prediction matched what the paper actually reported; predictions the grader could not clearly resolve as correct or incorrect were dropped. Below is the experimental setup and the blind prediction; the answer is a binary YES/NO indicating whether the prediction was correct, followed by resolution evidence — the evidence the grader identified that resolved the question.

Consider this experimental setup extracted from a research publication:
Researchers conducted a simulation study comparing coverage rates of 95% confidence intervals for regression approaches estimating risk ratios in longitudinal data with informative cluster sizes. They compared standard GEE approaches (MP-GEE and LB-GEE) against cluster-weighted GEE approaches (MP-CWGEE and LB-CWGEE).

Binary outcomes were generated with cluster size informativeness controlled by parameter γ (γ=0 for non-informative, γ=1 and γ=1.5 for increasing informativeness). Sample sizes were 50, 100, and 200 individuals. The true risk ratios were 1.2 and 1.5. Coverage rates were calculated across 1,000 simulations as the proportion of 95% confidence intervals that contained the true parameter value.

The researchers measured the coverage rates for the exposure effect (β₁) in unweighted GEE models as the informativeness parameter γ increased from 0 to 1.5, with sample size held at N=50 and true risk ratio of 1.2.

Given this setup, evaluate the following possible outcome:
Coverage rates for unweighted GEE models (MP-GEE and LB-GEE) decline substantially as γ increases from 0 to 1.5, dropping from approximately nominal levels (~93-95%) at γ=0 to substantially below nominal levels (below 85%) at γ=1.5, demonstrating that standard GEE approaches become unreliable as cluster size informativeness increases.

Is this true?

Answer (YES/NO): NO